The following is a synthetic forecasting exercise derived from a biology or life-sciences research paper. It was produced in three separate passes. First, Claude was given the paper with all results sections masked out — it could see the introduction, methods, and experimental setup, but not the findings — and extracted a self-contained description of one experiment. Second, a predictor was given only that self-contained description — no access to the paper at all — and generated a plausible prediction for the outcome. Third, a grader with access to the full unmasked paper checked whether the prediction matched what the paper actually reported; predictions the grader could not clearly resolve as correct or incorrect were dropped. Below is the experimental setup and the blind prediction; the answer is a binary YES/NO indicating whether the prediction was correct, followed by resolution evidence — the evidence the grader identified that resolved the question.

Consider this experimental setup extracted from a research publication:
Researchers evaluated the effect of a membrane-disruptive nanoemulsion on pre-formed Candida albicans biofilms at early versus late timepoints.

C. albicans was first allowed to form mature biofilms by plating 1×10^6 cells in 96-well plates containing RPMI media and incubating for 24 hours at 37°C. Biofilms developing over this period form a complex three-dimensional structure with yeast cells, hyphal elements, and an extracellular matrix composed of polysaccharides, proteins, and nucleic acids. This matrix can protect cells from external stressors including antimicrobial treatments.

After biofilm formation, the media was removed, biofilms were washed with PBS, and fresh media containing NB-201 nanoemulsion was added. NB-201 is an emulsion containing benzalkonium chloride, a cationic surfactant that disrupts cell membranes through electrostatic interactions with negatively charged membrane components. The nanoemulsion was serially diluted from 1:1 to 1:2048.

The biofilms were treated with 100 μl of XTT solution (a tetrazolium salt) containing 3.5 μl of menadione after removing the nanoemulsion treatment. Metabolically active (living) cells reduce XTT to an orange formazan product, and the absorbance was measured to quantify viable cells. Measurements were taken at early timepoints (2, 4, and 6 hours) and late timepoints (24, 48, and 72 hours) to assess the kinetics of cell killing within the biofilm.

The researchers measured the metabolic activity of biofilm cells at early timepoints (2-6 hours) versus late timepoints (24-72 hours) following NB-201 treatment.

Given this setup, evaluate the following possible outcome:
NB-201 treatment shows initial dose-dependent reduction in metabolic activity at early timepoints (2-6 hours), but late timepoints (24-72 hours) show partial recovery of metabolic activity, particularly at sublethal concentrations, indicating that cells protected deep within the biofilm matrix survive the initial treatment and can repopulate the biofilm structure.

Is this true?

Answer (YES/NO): NO